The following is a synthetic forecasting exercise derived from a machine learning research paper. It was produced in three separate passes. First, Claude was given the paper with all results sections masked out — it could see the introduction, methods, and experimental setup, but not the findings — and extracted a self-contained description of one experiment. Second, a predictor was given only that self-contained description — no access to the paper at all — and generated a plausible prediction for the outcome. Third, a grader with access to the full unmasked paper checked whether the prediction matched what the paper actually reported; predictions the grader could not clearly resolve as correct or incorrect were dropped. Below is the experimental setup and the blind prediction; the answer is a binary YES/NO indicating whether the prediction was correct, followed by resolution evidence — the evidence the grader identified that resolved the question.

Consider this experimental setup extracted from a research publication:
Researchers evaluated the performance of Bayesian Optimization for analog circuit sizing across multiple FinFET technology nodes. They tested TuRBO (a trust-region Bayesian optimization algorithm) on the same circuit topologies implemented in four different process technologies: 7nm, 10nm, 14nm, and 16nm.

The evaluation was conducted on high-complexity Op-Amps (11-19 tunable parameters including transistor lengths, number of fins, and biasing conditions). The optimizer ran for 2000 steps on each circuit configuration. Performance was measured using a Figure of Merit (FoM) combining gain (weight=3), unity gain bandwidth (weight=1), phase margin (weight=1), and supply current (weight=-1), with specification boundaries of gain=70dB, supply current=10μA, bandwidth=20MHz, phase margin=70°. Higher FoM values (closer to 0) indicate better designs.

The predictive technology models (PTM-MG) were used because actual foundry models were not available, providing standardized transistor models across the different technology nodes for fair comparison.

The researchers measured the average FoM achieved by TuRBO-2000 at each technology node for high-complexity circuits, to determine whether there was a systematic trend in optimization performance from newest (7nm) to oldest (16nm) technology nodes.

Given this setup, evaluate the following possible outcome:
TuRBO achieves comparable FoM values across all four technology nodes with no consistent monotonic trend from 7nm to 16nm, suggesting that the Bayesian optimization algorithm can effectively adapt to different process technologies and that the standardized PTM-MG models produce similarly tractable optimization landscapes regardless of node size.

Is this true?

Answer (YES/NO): NO